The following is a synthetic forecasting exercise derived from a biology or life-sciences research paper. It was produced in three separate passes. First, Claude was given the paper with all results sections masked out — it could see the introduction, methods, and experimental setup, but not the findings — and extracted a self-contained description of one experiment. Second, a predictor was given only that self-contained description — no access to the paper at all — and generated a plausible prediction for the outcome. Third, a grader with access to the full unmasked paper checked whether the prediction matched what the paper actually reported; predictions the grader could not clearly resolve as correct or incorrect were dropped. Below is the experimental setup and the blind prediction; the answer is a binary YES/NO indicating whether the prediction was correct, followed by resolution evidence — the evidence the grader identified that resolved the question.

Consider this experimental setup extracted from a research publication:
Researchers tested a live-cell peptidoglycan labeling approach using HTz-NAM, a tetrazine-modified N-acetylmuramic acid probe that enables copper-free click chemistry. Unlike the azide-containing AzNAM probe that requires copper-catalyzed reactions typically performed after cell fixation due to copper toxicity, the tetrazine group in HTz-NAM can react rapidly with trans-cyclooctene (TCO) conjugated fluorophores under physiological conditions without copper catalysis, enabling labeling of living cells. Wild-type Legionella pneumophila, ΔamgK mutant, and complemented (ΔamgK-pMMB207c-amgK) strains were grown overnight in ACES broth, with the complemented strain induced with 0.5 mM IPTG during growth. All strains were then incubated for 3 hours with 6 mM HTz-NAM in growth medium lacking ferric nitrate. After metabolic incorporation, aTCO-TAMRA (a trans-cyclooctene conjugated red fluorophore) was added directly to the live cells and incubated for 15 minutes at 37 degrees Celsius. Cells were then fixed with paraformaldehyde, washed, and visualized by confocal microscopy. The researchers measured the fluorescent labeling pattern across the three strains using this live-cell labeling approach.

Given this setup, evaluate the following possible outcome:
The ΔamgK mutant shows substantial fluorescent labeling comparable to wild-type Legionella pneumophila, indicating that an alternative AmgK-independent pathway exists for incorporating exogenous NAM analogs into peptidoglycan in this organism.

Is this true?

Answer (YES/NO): NO